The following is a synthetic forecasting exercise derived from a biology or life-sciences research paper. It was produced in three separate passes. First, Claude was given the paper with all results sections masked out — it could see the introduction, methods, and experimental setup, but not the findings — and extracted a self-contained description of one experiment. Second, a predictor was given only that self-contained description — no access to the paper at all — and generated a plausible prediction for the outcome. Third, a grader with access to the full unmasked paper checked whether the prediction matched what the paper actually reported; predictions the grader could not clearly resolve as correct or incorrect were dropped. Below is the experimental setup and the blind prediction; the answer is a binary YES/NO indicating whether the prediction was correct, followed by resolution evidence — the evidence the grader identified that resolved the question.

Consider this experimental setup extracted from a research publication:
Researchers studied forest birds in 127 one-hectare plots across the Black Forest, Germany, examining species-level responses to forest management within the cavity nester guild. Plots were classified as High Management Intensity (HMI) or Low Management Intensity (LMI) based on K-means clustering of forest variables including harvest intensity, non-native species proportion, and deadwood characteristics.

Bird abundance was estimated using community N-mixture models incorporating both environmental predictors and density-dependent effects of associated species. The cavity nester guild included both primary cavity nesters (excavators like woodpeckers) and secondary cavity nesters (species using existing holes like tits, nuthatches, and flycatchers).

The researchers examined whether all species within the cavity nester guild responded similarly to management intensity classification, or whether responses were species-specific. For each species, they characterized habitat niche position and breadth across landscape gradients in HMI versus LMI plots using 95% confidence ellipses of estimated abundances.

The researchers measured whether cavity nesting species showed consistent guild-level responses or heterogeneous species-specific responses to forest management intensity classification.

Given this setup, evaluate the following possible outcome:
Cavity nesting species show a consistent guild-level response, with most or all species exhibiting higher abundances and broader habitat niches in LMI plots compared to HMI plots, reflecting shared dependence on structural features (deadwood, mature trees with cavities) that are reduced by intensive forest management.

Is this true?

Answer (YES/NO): NO